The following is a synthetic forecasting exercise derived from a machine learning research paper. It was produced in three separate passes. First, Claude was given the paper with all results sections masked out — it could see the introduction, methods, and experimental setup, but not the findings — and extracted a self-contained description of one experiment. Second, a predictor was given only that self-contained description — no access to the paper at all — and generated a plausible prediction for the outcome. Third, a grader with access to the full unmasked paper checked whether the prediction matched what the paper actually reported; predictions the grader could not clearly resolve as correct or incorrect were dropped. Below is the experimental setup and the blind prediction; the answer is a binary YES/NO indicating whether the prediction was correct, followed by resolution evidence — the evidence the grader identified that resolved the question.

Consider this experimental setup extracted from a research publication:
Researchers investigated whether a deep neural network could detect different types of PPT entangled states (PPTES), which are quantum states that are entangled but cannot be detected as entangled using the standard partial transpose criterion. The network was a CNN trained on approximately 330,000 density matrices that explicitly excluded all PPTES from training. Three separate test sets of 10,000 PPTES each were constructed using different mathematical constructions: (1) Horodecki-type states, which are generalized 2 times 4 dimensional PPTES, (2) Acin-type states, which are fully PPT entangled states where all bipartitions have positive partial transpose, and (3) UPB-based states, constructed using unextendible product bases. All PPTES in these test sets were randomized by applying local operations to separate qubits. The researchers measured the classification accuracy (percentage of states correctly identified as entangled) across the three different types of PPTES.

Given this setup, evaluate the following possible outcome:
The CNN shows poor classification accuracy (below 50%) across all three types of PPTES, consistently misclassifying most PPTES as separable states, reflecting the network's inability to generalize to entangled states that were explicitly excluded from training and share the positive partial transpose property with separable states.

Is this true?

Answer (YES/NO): NO